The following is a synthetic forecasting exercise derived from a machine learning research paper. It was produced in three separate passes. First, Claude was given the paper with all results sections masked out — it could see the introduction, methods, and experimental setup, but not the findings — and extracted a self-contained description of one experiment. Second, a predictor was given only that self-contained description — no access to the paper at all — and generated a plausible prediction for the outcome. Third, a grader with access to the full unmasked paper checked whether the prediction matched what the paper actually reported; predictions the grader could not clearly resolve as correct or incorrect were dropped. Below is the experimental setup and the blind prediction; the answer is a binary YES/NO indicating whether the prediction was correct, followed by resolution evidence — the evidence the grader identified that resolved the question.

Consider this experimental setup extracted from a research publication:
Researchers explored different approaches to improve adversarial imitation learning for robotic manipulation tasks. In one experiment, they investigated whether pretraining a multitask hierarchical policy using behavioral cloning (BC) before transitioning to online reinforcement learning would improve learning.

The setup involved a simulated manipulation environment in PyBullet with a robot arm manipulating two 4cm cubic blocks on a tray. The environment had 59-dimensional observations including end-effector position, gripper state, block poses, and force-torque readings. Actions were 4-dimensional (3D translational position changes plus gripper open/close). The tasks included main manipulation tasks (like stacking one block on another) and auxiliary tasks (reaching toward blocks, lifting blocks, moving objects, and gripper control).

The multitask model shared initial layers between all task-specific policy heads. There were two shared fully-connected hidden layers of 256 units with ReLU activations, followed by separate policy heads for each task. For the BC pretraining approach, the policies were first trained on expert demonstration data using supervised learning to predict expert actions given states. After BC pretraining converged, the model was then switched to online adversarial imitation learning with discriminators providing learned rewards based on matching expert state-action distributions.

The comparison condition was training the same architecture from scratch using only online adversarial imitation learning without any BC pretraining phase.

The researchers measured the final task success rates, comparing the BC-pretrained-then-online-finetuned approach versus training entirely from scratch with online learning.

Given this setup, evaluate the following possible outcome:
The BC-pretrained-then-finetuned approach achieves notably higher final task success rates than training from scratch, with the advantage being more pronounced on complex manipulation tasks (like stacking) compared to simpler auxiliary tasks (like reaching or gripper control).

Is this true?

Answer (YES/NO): NO